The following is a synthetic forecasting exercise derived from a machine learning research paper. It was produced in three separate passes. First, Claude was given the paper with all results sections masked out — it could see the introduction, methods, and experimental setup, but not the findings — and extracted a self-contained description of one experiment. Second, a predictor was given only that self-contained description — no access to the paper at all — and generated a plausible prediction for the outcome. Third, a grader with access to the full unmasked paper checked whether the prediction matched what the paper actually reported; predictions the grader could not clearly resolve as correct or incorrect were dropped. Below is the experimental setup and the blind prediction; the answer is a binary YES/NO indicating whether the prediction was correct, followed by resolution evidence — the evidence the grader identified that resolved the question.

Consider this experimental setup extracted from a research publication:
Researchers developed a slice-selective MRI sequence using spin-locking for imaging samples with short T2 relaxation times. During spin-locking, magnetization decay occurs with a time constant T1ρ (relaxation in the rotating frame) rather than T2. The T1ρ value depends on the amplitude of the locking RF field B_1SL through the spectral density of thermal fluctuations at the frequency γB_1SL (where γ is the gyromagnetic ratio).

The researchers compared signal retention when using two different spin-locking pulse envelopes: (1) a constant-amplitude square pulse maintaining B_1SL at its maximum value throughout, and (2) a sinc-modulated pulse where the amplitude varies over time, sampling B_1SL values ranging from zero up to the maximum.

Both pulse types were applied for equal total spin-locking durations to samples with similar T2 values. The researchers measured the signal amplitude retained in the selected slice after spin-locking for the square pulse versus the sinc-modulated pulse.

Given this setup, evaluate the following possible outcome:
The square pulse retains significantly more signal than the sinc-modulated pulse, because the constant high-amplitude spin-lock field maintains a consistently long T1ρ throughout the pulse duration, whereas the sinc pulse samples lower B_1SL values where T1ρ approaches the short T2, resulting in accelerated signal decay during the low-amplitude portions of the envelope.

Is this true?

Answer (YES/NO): YES